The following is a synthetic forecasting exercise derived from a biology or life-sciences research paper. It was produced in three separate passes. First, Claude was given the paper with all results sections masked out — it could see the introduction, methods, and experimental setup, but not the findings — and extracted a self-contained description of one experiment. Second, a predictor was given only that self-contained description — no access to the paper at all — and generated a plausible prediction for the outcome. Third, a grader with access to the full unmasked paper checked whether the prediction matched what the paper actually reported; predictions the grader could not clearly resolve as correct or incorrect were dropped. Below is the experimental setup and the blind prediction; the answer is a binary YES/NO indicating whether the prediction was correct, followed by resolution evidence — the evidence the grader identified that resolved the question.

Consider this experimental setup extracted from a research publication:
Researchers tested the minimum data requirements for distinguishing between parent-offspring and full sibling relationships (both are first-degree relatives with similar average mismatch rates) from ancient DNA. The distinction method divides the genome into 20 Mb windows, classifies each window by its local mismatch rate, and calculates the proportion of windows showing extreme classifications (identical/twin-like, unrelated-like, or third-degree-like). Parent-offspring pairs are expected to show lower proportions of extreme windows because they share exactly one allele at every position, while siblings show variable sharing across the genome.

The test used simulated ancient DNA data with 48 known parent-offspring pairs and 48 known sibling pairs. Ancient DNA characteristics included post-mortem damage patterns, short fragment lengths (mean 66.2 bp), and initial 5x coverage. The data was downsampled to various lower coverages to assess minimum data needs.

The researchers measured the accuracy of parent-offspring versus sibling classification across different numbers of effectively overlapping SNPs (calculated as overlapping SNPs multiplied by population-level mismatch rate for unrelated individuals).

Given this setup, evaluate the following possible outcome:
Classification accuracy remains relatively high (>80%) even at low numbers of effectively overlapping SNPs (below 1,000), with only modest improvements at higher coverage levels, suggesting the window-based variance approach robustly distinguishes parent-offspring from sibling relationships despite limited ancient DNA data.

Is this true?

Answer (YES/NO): NO